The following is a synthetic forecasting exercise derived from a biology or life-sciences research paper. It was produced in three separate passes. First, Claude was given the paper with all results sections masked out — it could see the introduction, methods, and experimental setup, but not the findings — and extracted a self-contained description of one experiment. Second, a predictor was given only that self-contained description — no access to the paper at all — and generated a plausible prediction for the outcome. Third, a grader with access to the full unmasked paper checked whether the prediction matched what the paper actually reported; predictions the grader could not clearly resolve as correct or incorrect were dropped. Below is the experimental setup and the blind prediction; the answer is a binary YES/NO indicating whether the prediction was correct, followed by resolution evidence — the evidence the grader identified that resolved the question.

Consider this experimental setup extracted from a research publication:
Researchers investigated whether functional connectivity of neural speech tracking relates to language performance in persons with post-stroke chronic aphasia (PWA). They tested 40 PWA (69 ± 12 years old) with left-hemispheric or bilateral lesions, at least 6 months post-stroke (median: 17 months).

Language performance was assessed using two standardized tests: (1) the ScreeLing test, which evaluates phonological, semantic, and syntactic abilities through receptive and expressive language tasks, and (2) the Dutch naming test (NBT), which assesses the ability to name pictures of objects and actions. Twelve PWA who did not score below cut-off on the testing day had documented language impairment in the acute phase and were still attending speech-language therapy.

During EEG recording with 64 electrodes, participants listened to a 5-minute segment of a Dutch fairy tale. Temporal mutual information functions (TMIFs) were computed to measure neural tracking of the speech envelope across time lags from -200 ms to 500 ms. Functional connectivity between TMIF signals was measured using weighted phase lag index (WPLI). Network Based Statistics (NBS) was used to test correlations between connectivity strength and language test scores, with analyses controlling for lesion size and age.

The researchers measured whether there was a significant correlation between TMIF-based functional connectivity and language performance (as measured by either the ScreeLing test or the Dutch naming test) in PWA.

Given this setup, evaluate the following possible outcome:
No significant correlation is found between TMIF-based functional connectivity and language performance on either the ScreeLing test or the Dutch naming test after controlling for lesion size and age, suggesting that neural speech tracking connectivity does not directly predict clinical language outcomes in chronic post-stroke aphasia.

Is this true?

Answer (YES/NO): YES